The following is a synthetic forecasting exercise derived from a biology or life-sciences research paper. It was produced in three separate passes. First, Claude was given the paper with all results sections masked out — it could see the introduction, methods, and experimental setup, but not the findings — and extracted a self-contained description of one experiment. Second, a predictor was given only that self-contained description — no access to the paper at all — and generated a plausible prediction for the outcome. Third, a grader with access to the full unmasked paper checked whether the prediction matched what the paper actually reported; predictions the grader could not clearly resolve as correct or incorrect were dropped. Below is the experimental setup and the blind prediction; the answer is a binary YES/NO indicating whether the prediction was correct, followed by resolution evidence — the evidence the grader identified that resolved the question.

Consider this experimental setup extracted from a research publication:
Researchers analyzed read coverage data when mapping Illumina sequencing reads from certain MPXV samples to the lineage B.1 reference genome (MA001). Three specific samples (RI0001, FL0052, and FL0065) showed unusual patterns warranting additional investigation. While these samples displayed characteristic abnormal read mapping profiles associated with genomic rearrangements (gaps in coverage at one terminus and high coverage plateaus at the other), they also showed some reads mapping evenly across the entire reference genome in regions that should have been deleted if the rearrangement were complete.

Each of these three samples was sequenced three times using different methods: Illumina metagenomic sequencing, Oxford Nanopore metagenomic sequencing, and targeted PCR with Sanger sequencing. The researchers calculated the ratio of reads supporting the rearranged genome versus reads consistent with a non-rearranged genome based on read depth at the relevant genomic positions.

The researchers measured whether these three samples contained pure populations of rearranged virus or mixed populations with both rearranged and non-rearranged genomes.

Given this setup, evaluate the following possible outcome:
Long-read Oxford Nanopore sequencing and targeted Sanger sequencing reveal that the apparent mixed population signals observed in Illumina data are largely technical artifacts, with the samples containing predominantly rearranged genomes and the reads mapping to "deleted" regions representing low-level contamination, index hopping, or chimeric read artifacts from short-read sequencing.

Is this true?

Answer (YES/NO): NO